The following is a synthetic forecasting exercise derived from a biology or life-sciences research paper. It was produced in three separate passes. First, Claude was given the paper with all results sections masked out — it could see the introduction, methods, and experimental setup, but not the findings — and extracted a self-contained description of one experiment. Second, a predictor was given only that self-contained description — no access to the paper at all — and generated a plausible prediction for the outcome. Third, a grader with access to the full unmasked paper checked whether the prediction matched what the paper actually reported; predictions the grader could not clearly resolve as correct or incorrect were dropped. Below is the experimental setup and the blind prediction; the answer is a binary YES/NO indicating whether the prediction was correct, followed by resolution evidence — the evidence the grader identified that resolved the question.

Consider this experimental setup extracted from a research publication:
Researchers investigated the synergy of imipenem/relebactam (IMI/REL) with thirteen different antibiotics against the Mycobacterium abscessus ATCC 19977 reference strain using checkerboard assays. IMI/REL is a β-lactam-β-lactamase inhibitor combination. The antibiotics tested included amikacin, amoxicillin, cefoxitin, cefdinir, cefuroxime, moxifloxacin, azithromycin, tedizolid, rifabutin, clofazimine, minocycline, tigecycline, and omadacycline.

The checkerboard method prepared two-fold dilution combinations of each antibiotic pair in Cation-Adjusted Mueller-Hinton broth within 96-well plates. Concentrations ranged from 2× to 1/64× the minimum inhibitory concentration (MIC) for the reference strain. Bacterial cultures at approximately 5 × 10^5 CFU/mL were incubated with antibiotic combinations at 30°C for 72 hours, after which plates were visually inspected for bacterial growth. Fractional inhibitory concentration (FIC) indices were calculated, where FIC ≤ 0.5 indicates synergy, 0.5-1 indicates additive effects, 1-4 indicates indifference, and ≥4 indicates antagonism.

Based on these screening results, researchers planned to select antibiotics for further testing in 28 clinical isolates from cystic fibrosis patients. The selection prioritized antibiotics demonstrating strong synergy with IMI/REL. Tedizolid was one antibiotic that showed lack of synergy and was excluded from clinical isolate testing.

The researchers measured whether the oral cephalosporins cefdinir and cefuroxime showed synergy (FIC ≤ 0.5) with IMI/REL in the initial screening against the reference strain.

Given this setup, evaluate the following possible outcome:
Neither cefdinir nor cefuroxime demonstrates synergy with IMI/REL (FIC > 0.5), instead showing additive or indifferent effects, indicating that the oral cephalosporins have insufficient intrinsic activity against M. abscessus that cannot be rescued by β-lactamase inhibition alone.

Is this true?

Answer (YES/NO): NO